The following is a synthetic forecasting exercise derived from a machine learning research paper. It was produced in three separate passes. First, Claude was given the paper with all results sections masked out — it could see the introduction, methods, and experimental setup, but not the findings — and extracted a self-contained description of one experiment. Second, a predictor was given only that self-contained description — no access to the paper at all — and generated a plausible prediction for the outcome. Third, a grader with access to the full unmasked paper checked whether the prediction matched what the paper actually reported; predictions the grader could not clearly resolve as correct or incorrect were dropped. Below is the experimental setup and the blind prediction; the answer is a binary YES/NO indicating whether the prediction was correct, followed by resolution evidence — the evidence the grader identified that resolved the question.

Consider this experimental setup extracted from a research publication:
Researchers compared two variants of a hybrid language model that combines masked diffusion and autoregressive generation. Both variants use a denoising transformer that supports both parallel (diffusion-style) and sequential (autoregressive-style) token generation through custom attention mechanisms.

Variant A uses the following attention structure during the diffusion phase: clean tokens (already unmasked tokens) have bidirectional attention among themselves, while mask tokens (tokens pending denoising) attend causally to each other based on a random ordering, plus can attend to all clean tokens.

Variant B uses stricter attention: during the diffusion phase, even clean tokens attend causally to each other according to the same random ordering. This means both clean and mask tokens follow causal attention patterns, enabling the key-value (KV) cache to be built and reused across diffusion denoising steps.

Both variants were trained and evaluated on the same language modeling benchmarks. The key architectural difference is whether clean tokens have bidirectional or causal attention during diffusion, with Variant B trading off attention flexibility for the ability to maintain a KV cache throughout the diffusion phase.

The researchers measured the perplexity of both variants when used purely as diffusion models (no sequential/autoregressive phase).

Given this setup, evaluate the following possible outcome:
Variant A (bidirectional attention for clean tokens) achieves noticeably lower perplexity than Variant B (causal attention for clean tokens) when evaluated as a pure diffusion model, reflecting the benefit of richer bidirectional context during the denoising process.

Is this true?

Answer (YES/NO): YES